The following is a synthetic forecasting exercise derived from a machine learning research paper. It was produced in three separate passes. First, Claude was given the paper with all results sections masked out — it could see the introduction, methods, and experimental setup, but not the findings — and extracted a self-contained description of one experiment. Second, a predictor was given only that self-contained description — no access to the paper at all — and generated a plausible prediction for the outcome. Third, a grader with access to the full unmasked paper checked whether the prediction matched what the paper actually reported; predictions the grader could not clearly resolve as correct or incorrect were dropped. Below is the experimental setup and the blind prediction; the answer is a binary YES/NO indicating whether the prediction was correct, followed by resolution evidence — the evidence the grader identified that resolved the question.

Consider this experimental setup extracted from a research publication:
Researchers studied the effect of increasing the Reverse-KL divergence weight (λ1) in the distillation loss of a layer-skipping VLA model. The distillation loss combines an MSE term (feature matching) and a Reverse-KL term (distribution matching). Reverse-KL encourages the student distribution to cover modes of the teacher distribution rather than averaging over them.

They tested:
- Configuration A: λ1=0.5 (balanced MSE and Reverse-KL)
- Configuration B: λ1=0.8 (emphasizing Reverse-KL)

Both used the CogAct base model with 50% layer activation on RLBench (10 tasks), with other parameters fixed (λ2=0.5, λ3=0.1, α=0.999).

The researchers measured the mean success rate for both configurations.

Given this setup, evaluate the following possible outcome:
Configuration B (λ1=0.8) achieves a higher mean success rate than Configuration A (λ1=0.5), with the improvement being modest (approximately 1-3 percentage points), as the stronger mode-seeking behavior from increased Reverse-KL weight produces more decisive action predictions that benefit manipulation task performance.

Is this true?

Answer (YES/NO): NO